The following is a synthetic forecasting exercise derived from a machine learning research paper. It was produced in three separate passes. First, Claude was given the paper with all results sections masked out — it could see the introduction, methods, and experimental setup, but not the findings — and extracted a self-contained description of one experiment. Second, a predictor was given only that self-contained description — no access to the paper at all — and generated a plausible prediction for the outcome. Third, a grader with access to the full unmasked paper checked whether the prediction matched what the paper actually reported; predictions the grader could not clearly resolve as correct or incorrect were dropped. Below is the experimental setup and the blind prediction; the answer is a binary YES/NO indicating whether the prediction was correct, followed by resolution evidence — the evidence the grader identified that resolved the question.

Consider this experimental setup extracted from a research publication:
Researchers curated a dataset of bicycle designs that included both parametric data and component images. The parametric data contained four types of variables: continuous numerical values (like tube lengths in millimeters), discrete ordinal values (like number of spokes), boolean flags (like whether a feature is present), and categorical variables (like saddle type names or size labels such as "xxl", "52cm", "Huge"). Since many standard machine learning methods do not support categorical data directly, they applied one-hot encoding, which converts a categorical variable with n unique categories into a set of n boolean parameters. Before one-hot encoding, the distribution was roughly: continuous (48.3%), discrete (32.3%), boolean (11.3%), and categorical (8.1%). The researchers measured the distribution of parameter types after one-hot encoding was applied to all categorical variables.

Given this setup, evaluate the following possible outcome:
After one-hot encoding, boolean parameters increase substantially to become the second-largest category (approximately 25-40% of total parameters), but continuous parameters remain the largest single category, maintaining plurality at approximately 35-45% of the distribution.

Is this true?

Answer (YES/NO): NO